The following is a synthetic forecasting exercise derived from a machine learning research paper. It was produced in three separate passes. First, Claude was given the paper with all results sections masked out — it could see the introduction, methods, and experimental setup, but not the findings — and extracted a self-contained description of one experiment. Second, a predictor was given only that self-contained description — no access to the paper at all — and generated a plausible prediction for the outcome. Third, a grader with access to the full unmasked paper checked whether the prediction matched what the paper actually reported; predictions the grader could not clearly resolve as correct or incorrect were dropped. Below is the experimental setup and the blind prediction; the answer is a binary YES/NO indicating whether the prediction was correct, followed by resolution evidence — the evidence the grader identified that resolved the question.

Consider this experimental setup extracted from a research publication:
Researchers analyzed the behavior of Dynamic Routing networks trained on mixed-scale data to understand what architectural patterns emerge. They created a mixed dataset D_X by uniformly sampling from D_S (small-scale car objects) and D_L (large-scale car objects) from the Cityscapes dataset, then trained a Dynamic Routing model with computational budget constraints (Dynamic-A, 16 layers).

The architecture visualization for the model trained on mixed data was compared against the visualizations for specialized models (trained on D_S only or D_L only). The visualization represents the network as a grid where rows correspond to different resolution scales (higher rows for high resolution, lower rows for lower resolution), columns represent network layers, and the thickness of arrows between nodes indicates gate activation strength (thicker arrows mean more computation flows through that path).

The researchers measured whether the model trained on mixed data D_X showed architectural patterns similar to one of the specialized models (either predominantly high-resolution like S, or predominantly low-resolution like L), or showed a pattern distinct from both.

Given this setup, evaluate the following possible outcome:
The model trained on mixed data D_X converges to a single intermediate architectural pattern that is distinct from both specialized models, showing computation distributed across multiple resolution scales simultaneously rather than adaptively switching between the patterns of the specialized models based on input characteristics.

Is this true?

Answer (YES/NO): YES